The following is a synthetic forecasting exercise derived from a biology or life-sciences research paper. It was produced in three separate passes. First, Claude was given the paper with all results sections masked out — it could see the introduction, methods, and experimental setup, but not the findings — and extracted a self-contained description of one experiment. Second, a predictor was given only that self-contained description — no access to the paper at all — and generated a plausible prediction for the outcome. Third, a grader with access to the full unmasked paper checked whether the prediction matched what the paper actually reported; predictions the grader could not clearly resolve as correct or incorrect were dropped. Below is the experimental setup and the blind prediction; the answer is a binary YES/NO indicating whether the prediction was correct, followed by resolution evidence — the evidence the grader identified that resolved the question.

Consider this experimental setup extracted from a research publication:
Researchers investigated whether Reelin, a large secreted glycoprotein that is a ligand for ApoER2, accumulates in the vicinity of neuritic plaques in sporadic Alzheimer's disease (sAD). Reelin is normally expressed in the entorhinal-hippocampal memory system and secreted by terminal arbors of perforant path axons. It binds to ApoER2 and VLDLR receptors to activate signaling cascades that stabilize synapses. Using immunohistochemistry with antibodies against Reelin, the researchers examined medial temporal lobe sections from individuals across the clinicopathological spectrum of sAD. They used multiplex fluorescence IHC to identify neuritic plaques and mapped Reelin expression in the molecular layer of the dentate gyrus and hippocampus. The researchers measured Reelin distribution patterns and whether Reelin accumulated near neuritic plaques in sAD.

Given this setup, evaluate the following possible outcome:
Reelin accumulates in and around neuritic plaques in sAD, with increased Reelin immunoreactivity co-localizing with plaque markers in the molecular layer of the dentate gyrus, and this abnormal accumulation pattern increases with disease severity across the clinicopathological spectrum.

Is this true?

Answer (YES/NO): YES